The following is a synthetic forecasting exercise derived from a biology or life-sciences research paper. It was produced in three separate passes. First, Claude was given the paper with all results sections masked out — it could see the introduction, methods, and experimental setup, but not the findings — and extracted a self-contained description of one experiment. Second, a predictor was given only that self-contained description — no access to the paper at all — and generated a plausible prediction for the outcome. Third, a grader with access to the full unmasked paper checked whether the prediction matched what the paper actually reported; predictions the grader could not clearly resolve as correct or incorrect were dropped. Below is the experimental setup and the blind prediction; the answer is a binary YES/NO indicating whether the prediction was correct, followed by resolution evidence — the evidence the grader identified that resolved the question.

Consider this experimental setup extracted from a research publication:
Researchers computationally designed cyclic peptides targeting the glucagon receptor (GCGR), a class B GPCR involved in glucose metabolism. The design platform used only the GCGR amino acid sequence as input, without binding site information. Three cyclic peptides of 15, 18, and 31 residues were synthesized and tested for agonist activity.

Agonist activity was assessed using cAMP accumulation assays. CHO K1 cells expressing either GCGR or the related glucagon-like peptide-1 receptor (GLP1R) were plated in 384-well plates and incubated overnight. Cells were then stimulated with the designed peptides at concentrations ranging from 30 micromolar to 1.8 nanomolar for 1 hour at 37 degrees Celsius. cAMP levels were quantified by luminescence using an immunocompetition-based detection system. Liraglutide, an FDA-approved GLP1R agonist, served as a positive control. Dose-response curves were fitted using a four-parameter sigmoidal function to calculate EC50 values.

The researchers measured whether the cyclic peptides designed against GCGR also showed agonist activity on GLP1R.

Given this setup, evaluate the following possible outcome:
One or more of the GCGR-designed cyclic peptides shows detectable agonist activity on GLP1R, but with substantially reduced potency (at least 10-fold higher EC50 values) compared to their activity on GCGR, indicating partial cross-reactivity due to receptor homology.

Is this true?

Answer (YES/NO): NO